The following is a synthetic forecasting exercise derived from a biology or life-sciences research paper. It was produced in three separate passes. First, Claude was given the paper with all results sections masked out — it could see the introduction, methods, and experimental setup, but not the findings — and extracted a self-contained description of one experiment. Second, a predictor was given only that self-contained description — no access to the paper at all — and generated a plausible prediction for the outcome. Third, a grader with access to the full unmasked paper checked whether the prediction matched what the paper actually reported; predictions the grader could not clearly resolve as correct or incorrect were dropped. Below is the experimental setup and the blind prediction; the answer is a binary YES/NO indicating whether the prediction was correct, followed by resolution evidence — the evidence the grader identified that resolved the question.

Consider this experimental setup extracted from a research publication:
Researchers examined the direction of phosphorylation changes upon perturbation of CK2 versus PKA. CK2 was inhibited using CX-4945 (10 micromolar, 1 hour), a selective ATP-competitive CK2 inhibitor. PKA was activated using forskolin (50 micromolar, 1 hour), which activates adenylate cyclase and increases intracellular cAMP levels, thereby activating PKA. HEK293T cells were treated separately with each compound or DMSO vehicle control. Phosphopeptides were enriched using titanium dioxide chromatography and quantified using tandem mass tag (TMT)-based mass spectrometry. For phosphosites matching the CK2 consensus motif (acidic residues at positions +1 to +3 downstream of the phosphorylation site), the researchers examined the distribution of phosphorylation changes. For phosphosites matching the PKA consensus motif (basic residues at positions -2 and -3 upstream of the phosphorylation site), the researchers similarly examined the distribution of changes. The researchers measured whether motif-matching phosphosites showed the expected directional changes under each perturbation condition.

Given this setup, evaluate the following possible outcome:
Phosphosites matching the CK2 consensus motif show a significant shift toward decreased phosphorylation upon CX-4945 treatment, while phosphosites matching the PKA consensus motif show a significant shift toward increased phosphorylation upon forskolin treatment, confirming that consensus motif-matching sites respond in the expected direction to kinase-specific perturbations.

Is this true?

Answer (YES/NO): YES